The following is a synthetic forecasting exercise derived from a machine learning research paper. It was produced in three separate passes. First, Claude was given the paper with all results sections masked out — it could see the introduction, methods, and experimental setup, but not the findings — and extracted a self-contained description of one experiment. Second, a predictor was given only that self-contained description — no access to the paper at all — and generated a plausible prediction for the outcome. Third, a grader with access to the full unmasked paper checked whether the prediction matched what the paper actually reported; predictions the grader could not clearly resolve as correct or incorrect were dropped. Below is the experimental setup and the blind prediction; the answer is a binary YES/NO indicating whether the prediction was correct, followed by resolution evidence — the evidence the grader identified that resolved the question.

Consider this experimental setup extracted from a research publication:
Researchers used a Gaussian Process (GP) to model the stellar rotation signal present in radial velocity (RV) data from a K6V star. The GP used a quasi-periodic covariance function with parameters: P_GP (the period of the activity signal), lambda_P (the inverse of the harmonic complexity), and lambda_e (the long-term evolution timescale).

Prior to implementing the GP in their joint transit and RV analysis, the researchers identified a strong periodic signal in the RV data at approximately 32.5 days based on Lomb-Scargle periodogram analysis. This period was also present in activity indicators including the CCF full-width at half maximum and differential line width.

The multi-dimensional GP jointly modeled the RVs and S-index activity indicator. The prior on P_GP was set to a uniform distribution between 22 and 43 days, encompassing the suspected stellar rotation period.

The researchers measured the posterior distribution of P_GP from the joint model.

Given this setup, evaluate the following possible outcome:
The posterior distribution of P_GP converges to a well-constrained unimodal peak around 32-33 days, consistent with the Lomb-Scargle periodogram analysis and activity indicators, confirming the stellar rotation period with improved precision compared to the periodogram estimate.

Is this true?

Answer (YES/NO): NO